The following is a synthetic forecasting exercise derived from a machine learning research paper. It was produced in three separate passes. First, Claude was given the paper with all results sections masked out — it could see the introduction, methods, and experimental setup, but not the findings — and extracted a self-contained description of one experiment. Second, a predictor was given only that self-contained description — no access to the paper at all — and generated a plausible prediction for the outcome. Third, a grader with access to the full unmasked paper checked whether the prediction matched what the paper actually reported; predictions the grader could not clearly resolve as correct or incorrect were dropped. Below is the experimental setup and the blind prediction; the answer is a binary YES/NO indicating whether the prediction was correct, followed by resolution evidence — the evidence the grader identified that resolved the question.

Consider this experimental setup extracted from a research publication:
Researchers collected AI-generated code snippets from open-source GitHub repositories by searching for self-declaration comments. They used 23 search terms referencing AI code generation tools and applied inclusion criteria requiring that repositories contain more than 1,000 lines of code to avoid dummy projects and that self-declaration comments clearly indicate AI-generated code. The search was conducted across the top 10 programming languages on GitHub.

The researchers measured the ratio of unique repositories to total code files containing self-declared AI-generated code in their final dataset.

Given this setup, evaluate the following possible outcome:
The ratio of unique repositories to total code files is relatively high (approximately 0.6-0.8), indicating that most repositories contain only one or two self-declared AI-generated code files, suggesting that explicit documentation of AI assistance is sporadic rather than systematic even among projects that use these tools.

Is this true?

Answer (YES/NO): NO